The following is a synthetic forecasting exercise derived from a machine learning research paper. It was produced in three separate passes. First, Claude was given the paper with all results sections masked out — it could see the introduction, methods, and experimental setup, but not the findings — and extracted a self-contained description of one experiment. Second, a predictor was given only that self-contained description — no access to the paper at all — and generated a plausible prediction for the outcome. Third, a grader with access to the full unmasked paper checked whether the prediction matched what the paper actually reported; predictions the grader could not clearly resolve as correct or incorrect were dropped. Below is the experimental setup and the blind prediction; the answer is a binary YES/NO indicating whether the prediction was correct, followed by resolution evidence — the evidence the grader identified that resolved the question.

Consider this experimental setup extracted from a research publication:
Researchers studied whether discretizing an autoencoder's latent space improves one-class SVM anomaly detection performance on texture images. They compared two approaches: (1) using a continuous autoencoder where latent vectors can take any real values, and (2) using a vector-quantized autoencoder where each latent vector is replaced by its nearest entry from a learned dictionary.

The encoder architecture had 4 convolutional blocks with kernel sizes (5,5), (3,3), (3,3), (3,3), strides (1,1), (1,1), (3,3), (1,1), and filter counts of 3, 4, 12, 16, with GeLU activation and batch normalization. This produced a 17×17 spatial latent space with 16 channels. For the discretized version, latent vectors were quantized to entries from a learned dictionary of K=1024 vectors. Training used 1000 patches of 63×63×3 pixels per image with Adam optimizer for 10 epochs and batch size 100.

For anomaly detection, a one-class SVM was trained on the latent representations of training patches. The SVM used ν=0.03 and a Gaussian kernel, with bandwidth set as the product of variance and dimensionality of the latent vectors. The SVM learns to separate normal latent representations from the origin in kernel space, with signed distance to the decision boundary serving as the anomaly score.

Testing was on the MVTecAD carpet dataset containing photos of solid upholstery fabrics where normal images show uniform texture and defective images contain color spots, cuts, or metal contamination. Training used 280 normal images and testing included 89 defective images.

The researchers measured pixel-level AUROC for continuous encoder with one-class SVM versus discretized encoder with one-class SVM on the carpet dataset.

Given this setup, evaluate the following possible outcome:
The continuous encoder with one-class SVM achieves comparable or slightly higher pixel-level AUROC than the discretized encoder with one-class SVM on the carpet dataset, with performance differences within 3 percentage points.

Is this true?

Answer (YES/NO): NO